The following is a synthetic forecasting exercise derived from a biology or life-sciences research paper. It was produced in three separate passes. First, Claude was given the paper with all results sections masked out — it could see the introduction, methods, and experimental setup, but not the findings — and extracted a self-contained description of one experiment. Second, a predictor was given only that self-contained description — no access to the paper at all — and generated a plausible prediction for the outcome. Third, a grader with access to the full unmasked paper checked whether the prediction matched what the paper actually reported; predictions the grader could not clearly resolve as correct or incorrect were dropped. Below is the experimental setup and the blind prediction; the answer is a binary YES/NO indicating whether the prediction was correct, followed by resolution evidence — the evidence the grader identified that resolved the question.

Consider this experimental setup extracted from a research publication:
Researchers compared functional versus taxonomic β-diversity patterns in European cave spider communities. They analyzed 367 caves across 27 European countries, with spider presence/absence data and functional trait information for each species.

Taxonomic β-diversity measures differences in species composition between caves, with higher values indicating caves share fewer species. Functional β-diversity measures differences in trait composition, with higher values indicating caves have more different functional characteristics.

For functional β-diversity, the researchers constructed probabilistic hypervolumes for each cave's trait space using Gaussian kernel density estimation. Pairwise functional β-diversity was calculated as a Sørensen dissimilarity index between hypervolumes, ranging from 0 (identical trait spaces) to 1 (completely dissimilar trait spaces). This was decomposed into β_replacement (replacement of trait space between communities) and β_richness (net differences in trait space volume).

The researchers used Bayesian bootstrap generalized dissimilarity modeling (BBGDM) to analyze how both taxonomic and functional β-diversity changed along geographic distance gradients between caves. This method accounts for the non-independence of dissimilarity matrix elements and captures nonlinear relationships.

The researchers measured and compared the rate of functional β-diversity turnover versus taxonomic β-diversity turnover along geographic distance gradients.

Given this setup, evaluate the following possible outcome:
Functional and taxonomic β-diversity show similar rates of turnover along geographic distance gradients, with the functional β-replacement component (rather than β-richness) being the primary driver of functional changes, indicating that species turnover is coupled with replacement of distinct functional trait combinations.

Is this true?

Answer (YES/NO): NO